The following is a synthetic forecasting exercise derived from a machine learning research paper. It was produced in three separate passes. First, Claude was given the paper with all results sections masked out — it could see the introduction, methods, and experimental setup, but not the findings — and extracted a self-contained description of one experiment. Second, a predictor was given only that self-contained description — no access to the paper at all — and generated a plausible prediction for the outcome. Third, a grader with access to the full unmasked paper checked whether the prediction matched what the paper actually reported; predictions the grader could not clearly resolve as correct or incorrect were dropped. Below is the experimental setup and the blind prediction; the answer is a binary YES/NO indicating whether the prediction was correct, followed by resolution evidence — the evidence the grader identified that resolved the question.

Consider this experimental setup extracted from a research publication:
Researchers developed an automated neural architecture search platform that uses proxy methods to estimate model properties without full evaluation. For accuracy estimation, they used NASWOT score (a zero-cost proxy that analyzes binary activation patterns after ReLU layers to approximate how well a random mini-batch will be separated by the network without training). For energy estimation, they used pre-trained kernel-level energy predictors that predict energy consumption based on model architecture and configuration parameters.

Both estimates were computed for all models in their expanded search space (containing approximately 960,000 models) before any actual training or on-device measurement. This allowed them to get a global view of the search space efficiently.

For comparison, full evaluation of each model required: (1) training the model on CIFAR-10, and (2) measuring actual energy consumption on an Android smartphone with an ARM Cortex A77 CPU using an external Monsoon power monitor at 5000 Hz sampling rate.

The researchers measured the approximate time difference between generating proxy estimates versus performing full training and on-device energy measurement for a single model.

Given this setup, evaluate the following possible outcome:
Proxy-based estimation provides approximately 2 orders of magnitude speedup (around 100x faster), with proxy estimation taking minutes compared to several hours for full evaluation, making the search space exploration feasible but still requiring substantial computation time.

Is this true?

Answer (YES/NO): NO